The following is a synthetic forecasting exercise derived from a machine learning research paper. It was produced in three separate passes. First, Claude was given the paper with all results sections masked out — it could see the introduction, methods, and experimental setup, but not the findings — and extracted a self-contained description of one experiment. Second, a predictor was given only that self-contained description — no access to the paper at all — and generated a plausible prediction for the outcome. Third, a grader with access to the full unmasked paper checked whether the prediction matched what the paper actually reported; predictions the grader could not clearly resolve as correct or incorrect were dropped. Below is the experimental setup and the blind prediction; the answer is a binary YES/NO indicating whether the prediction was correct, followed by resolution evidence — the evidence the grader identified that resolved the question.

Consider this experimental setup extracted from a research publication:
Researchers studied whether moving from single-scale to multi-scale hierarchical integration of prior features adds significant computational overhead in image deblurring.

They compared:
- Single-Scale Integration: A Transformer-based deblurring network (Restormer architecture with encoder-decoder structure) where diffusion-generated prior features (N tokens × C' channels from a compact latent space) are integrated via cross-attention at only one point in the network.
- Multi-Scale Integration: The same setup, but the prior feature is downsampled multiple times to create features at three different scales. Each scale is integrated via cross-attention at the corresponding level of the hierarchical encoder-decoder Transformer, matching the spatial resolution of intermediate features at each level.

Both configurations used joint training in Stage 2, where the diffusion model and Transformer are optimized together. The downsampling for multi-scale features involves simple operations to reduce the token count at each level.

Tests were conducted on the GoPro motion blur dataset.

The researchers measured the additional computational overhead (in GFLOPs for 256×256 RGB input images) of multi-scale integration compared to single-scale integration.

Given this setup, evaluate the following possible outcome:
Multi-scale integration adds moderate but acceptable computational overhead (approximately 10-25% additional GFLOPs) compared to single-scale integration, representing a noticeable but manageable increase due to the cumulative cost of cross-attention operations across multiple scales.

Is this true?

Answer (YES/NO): NO